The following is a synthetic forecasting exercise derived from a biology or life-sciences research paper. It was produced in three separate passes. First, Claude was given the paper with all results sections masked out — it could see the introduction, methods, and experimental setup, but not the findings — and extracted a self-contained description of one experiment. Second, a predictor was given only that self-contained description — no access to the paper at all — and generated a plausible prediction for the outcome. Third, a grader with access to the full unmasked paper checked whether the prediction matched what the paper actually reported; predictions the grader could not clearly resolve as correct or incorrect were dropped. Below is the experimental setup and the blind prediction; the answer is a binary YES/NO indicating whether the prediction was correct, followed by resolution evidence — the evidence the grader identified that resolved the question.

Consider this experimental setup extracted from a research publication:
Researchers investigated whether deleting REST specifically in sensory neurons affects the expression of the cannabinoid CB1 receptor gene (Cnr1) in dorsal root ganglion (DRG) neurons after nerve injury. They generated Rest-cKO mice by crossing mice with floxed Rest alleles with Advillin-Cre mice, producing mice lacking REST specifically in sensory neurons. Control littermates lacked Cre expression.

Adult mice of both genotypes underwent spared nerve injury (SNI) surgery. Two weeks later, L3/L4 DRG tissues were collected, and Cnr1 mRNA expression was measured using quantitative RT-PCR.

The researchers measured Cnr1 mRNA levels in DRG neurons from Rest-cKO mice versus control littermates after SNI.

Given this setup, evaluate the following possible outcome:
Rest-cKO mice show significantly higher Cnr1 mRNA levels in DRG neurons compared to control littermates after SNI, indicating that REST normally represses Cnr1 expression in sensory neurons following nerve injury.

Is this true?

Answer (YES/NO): YES